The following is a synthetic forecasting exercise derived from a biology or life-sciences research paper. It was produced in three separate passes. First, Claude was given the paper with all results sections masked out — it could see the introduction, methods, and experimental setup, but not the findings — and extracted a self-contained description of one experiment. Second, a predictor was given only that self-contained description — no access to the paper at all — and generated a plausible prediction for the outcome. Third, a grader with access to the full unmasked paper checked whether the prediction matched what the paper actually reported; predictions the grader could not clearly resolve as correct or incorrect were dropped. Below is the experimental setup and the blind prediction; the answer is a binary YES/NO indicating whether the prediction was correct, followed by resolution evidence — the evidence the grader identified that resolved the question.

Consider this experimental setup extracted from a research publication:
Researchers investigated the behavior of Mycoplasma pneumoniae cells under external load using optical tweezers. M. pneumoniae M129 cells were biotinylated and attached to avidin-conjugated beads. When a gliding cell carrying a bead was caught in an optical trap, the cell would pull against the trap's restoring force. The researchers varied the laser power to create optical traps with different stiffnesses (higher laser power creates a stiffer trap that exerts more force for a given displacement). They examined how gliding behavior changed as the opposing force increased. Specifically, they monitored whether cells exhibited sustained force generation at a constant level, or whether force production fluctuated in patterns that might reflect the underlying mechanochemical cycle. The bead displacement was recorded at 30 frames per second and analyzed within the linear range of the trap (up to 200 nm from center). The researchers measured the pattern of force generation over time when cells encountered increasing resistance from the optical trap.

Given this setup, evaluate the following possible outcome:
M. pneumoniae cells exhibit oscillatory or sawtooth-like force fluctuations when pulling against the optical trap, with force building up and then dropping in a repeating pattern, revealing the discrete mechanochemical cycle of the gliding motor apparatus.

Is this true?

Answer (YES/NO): NO